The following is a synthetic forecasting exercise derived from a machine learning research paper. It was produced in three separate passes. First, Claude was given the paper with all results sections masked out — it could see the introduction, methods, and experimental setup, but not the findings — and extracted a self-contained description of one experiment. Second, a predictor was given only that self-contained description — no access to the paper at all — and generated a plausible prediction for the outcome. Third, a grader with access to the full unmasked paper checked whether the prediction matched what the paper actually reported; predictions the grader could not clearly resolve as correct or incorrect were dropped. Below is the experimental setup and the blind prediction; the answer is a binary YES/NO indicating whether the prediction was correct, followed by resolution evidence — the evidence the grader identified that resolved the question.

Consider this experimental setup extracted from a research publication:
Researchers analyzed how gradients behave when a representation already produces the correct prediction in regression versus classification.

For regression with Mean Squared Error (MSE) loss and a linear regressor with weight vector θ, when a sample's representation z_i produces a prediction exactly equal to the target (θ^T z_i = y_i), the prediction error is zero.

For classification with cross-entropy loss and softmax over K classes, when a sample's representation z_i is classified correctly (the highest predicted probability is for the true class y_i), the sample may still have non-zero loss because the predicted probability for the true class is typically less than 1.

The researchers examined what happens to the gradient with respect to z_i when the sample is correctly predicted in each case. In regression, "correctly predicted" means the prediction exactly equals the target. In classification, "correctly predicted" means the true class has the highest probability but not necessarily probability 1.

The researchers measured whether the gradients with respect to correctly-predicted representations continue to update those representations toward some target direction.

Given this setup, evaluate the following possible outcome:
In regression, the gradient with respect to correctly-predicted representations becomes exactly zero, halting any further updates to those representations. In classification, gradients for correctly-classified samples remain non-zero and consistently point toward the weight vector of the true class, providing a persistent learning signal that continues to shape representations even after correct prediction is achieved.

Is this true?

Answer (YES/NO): YES